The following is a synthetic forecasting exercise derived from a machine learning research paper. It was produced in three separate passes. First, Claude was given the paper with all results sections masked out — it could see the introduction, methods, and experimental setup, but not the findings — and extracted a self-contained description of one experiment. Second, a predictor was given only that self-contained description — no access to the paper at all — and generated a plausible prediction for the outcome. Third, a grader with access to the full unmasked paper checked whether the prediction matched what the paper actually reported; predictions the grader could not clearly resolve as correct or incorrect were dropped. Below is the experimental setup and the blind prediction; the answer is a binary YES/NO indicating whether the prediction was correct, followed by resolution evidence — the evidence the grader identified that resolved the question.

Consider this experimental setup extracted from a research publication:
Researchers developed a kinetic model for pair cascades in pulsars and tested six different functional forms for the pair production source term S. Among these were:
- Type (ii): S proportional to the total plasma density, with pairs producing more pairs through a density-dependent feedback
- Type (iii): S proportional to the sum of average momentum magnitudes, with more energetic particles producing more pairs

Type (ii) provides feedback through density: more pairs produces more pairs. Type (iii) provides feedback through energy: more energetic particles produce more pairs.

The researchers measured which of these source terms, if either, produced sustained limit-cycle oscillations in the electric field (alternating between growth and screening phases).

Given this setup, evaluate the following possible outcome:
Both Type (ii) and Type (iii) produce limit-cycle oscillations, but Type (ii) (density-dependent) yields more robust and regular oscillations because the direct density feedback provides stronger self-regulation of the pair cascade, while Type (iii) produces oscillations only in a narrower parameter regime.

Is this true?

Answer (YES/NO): NO